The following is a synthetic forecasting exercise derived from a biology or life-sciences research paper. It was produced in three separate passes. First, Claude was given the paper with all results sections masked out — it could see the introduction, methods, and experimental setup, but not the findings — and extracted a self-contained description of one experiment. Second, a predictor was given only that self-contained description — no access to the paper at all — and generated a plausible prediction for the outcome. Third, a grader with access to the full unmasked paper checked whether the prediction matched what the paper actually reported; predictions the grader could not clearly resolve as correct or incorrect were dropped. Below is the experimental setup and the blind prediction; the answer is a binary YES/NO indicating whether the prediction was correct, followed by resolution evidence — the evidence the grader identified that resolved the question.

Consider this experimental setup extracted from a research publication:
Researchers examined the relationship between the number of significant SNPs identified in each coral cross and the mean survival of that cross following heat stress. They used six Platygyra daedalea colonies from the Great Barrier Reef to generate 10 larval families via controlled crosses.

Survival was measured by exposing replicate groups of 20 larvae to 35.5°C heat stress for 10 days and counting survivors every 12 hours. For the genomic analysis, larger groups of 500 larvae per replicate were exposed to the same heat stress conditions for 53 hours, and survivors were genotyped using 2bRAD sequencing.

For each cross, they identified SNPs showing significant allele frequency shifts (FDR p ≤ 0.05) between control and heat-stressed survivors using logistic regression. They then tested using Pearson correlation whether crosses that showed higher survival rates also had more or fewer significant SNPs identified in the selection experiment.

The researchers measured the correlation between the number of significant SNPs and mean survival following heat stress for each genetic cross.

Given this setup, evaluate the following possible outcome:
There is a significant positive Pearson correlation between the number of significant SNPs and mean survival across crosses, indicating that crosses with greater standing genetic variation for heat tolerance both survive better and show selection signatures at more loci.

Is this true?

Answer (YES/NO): NO